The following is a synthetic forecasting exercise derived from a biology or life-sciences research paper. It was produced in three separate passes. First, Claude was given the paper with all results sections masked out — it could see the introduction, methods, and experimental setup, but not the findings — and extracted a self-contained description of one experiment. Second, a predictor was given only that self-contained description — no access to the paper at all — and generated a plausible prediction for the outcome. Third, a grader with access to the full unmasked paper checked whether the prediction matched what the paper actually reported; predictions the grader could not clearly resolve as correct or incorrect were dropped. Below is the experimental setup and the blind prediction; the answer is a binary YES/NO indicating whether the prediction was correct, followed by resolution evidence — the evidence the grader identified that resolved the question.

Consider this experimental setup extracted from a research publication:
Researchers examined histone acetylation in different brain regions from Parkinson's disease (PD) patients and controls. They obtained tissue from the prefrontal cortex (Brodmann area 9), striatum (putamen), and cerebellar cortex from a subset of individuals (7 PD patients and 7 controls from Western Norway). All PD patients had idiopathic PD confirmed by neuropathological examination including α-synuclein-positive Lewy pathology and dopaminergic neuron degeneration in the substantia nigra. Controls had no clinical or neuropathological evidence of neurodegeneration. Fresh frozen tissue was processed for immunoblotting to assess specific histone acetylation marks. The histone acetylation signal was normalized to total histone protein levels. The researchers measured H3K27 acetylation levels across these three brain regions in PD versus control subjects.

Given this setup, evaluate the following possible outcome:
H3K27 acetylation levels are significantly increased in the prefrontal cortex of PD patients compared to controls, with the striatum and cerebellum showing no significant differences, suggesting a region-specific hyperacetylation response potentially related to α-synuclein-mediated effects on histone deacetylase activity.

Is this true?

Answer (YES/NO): NO